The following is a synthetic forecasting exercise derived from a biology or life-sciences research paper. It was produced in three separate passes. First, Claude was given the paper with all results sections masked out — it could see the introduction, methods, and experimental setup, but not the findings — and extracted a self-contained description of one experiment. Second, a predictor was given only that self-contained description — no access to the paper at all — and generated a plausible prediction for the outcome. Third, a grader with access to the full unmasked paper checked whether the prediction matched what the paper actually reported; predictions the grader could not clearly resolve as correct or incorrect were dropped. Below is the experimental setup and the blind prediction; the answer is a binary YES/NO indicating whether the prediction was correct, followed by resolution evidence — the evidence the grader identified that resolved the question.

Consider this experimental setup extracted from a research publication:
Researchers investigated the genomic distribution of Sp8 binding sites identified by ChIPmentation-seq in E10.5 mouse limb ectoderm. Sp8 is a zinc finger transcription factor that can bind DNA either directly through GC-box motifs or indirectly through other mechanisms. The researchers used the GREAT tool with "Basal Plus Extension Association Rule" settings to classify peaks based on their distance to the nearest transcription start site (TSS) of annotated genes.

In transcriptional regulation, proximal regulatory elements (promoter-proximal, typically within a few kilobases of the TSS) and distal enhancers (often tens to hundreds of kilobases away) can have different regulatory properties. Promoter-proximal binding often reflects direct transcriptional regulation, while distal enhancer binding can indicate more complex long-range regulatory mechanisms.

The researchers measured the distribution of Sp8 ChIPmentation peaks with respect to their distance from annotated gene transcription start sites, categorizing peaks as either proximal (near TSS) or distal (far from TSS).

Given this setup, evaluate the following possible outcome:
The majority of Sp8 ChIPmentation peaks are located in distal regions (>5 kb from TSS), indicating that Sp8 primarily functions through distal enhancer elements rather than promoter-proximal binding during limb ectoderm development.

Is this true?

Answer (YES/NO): YES